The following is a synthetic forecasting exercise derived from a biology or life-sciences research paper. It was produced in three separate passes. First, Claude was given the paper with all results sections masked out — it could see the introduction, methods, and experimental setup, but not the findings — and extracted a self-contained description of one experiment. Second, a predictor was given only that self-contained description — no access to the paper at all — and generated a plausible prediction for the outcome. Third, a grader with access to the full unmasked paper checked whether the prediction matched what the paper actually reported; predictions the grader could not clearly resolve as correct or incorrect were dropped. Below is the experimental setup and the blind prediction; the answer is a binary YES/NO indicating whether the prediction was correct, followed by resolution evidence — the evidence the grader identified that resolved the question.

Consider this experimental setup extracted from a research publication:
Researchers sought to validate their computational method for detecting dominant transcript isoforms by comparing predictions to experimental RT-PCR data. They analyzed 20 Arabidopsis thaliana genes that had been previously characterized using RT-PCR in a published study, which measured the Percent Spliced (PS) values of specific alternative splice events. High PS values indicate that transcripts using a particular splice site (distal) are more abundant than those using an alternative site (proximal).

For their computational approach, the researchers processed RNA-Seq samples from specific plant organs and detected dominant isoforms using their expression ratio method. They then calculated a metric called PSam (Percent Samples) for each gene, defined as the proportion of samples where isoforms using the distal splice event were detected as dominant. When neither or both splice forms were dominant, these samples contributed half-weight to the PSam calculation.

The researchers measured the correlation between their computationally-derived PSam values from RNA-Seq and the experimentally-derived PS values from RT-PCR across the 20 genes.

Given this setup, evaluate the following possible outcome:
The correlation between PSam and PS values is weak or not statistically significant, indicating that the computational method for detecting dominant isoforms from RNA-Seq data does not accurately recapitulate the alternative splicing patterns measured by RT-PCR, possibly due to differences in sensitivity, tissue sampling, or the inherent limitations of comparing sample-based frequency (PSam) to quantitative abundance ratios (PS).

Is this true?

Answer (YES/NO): NO